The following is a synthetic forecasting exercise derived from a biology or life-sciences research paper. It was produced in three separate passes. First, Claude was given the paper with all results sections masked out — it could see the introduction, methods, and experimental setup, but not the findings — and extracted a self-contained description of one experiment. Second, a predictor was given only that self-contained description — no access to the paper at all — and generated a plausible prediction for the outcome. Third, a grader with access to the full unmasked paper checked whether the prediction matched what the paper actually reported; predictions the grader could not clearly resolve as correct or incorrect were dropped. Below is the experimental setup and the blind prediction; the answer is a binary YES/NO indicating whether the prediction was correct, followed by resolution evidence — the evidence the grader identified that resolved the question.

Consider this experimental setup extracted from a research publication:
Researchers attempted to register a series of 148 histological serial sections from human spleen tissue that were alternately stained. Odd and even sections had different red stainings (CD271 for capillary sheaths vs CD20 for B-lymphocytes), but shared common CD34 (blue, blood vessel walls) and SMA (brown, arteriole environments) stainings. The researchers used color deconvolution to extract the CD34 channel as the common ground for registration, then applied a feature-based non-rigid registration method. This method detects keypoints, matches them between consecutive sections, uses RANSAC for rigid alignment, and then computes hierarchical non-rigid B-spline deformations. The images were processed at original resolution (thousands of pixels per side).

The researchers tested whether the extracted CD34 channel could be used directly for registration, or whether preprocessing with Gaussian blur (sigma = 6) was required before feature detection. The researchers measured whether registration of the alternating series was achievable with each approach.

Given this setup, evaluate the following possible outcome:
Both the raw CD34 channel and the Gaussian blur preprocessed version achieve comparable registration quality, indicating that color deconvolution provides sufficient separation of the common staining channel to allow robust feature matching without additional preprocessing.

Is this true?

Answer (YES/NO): NO